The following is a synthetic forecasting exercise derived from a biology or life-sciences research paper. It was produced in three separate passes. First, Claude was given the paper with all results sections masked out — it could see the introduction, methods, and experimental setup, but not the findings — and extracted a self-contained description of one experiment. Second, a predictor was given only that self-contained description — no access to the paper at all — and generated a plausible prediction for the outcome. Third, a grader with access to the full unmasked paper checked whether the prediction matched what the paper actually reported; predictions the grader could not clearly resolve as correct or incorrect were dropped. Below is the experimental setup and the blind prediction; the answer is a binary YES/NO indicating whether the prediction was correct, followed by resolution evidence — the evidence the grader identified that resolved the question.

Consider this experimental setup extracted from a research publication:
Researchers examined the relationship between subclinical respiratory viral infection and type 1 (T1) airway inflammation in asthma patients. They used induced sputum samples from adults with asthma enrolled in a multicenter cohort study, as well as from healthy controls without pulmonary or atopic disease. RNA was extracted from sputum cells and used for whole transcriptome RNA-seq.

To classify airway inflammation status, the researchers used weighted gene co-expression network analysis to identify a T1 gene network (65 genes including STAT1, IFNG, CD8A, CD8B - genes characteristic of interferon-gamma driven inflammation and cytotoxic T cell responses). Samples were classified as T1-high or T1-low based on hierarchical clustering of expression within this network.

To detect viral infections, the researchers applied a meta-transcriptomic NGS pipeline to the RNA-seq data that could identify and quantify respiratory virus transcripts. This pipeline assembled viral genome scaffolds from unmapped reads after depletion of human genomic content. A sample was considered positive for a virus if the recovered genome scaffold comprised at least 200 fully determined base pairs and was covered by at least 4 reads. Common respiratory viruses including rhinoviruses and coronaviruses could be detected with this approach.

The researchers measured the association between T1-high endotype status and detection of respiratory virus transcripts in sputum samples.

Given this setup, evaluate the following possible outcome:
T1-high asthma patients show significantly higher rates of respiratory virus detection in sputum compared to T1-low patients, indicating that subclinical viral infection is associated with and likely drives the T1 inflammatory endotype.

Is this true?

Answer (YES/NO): YES